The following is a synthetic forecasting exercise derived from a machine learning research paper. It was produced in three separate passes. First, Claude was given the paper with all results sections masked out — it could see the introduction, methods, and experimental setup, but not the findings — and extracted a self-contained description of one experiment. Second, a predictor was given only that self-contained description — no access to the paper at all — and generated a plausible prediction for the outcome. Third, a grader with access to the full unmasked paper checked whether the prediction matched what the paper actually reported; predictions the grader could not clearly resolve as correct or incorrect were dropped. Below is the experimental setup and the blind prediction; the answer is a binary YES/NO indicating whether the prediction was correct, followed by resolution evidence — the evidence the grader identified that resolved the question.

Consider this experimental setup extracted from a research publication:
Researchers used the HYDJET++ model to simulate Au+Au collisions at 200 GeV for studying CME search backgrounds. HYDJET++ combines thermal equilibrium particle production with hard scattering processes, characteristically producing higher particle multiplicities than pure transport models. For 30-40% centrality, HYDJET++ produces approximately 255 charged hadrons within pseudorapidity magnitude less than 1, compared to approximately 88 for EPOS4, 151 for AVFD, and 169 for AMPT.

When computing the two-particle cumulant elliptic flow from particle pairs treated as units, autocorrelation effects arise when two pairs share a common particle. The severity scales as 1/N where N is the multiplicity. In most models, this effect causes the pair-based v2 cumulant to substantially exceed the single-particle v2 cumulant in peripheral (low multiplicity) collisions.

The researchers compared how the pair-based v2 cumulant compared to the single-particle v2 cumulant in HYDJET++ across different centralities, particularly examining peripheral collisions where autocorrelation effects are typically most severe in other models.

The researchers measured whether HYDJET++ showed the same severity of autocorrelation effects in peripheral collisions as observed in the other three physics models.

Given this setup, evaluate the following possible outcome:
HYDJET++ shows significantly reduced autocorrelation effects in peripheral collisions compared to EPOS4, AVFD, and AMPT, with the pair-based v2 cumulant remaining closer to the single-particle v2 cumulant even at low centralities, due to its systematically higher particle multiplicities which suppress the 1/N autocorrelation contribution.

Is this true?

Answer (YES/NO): YES